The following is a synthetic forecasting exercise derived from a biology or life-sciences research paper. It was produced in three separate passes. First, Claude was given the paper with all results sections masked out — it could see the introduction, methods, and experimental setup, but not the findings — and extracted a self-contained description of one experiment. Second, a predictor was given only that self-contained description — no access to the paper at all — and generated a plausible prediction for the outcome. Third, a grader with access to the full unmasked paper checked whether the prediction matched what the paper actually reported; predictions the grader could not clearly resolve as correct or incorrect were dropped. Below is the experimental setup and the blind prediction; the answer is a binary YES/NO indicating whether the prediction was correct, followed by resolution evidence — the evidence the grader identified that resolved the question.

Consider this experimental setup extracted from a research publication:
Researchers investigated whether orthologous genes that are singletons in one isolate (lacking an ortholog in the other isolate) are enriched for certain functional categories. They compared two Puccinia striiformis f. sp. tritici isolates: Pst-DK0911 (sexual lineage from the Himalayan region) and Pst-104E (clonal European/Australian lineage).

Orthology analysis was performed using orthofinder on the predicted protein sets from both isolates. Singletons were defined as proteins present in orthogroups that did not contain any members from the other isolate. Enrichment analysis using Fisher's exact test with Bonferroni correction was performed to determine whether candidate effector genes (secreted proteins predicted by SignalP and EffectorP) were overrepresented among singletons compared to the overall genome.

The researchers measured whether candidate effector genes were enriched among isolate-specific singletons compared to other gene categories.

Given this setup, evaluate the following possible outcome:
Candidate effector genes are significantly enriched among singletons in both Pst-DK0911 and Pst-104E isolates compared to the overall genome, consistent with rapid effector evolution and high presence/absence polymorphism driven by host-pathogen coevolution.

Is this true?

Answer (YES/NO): NO